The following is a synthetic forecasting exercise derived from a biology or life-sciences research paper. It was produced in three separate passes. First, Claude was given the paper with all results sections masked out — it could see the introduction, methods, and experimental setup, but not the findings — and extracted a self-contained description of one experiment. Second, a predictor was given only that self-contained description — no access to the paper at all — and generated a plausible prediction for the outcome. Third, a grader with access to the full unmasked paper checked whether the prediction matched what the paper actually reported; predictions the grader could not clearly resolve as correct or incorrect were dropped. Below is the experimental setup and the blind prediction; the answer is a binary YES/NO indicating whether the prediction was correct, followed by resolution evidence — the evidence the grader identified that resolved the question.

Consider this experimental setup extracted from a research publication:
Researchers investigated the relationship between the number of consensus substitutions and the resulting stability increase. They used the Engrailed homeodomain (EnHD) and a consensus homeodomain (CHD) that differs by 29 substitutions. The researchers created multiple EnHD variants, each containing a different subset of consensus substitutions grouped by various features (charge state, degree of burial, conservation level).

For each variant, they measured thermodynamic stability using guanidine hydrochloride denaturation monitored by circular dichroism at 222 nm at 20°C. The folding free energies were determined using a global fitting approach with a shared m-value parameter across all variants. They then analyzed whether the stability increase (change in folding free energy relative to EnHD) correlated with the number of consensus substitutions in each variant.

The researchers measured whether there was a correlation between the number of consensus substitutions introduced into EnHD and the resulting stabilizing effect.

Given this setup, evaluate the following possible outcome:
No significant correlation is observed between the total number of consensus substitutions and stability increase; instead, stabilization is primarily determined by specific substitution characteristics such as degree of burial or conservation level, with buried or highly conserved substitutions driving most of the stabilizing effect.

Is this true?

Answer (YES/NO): NO